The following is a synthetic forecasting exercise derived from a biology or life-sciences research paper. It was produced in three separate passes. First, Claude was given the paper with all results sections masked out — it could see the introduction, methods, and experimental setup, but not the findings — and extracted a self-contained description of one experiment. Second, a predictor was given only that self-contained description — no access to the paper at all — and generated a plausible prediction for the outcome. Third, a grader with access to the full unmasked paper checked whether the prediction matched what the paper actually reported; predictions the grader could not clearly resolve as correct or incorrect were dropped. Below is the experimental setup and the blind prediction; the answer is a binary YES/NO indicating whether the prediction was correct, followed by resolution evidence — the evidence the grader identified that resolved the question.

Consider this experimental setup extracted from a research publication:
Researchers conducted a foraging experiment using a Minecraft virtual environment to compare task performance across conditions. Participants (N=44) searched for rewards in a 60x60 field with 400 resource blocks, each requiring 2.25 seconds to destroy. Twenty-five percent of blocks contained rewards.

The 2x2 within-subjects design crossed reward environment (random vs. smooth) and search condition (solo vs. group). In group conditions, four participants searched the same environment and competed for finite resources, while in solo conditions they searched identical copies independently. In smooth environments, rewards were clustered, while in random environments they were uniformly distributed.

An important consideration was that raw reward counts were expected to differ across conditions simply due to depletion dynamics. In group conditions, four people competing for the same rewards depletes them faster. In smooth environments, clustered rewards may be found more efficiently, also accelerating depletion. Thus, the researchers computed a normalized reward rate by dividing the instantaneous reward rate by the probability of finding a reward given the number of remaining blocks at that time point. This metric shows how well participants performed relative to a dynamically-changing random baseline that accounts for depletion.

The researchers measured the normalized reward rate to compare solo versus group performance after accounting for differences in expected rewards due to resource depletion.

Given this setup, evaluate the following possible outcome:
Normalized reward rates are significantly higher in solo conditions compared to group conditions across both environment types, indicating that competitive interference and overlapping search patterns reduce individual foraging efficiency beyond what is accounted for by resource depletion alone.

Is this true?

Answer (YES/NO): NO